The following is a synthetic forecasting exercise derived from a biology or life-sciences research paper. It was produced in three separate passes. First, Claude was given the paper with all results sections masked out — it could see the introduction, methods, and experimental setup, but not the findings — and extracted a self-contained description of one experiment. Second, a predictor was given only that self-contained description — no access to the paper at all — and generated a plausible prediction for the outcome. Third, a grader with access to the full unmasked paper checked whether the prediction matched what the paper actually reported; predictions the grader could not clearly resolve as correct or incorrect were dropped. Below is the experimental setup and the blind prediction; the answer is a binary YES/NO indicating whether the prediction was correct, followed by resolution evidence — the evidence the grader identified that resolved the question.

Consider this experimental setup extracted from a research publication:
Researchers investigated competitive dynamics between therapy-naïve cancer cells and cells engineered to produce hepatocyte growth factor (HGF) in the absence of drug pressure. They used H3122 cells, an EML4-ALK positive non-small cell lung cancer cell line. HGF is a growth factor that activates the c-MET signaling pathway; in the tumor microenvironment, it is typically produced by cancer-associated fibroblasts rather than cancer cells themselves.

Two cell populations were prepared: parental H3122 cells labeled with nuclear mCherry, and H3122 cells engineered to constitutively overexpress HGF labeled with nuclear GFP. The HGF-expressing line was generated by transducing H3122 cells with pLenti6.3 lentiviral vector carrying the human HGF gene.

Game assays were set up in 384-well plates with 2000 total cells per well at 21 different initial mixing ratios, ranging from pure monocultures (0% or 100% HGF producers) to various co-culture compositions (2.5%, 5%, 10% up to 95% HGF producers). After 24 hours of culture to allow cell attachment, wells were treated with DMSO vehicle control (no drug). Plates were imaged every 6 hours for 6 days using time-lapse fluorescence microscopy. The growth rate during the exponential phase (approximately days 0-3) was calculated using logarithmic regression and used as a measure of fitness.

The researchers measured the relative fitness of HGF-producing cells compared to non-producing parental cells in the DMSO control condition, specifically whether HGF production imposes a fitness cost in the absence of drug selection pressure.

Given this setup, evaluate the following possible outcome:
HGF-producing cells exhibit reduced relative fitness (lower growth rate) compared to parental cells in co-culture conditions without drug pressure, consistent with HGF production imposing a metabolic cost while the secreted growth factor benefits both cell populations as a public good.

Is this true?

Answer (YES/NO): NO